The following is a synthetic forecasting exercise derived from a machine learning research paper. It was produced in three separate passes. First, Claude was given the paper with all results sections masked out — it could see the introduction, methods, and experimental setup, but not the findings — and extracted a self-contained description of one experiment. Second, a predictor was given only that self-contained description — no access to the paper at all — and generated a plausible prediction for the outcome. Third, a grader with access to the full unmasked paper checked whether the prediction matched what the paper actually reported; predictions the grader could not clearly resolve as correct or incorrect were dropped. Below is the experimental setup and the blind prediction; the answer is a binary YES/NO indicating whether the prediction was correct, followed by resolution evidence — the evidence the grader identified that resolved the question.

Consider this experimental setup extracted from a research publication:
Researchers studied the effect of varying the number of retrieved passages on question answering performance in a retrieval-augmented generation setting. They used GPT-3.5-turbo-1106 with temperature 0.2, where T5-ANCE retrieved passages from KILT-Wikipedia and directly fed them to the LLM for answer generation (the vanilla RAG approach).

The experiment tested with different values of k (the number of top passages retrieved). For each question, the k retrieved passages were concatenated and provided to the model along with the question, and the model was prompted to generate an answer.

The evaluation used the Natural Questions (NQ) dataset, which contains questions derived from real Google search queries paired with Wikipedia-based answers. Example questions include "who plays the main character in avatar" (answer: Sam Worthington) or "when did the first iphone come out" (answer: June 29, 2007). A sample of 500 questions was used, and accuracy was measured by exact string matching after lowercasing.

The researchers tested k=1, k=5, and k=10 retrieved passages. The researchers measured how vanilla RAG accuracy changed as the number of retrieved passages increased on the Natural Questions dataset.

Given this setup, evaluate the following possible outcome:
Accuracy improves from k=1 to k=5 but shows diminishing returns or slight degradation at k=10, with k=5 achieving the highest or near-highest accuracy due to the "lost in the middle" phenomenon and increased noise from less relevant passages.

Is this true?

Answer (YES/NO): NO